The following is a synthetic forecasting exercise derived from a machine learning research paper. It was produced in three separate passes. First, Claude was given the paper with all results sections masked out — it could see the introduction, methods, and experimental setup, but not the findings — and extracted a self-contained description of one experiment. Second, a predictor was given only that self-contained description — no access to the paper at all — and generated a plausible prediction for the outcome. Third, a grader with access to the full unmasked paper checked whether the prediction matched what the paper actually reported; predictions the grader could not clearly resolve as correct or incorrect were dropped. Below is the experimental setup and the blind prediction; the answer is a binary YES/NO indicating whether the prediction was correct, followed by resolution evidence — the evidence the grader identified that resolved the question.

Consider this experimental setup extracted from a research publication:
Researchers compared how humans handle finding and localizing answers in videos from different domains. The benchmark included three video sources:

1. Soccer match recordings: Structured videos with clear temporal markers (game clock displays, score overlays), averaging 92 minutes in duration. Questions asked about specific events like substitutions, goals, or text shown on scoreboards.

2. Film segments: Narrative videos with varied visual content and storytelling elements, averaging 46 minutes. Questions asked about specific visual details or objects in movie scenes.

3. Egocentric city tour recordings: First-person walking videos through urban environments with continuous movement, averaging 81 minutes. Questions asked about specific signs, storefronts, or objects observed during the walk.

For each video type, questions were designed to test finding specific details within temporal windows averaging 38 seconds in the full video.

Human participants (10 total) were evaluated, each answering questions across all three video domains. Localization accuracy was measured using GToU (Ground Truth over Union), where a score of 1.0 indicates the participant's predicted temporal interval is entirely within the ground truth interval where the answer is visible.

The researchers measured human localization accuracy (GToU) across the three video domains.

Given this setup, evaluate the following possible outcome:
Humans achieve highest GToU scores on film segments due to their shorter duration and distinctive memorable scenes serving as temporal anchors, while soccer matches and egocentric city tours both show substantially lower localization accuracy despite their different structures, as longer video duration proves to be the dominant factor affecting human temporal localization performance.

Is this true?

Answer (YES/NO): NO